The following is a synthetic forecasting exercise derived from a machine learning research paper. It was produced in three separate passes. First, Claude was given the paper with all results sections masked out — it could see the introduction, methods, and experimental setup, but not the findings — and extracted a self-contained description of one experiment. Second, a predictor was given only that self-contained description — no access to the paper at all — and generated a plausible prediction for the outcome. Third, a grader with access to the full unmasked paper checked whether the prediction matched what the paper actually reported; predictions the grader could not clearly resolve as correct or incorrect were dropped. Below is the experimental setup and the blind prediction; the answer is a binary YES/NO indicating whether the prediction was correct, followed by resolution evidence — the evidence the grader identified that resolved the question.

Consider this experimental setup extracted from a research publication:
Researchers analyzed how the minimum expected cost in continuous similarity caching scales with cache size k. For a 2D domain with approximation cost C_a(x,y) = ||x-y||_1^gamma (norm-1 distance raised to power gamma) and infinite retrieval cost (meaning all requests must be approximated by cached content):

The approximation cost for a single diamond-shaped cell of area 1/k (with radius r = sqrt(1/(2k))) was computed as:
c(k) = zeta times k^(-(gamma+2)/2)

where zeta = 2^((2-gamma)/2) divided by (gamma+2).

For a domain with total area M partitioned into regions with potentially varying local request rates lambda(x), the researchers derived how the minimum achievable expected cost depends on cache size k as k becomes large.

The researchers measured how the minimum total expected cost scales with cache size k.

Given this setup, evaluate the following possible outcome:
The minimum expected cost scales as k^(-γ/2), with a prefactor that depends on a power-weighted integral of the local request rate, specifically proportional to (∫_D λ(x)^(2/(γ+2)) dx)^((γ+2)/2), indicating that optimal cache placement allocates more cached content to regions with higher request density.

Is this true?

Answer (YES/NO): YES